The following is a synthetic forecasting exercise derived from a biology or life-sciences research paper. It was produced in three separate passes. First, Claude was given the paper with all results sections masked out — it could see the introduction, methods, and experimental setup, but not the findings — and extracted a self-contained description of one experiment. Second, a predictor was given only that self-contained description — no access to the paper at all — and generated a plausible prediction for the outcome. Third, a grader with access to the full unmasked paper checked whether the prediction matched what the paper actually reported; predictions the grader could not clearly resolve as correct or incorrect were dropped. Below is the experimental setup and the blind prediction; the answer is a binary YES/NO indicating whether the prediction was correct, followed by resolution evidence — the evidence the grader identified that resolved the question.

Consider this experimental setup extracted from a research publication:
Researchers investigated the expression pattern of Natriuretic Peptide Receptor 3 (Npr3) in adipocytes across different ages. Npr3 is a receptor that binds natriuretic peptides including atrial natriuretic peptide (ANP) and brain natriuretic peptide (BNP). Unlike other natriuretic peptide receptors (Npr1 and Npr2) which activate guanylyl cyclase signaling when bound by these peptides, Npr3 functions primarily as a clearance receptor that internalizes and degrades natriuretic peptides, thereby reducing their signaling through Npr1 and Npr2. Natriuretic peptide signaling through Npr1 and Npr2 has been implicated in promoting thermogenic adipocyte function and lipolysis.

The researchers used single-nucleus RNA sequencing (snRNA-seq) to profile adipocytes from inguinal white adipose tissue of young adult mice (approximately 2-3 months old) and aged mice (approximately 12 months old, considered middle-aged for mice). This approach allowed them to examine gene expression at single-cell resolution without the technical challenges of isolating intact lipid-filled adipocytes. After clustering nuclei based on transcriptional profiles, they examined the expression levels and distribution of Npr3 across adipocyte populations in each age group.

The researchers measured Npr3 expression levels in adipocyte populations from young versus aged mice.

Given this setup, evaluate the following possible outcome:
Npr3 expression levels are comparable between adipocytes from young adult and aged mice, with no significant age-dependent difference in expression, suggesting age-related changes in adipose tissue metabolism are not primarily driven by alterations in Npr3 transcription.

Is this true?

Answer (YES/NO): NO